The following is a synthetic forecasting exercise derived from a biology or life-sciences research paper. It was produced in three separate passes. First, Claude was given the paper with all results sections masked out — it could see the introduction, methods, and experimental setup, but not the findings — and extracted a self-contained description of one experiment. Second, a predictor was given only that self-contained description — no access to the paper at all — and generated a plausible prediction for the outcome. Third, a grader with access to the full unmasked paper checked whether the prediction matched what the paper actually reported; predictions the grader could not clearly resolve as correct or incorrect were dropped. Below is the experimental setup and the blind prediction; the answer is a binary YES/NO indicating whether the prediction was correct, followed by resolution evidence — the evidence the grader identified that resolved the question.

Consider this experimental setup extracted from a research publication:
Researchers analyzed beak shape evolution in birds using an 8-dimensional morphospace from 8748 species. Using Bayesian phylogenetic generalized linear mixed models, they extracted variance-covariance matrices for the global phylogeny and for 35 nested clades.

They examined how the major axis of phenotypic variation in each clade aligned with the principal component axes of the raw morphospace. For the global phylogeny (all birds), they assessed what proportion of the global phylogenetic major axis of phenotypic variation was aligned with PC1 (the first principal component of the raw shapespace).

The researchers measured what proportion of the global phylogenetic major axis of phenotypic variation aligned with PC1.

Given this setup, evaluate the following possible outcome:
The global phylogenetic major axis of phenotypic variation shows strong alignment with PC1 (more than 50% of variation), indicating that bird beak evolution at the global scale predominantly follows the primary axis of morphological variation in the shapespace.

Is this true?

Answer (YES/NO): YES